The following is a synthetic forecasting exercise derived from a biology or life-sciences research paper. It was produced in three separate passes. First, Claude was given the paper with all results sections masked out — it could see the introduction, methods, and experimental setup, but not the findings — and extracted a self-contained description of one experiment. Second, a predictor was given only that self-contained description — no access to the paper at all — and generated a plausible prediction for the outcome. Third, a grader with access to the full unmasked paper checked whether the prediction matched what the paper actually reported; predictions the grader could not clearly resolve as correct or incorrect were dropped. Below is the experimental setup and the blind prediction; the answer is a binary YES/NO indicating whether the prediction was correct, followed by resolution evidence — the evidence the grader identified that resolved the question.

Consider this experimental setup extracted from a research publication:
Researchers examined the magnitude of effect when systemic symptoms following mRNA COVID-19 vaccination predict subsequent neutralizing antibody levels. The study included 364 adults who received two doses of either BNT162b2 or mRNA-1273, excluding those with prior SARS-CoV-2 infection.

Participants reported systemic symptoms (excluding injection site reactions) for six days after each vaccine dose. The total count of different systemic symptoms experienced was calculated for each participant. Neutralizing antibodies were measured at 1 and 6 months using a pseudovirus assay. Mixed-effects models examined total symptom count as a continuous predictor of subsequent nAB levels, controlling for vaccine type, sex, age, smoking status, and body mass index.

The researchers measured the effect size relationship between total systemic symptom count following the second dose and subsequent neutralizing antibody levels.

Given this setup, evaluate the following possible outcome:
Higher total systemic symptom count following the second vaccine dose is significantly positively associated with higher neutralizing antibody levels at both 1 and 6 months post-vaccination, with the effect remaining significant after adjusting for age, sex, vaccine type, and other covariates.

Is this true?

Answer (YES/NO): YES